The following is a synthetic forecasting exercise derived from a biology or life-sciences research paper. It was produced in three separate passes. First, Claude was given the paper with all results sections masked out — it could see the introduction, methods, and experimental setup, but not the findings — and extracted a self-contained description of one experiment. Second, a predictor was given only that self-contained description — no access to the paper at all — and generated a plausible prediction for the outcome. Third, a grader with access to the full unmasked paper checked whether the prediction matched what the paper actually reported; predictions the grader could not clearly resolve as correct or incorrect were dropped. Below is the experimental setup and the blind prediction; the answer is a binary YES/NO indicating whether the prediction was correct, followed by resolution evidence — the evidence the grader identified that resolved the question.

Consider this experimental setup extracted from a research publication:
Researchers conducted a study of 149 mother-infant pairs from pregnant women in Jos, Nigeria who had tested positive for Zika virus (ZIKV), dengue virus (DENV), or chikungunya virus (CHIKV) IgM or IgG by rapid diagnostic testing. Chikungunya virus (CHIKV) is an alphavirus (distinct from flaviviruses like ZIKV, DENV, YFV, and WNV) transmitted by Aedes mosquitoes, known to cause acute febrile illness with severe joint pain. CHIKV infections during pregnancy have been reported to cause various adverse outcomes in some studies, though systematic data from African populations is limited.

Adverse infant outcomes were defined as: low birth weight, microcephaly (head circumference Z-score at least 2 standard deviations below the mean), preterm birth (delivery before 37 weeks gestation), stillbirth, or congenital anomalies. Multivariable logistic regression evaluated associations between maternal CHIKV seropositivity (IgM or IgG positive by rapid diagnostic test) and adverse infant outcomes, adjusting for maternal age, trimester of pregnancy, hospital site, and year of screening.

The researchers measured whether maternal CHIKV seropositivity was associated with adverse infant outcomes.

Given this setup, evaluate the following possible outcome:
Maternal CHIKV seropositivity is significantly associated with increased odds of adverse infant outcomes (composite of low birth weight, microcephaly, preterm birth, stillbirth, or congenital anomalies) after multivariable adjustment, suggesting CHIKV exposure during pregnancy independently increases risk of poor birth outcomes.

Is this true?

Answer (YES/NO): YES